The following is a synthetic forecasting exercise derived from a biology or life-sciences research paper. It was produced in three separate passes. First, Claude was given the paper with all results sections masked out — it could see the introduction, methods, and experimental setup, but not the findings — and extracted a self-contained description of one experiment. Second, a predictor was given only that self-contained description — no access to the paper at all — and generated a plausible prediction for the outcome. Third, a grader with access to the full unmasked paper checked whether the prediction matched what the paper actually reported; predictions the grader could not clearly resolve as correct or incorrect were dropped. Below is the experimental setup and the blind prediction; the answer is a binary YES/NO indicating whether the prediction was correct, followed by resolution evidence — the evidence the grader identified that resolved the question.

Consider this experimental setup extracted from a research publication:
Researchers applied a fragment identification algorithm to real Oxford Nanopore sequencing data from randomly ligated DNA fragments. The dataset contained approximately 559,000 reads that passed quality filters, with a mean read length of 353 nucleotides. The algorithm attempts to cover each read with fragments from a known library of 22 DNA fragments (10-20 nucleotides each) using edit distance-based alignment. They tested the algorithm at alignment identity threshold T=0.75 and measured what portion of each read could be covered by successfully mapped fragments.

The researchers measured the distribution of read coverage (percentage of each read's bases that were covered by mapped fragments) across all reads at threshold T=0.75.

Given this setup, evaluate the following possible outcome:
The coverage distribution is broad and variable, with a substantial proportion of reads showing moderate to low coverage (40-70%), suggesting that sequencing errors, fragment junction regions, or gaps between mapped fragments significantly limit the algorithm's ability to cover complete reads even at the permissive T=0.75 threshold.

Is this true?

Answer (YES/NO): NO